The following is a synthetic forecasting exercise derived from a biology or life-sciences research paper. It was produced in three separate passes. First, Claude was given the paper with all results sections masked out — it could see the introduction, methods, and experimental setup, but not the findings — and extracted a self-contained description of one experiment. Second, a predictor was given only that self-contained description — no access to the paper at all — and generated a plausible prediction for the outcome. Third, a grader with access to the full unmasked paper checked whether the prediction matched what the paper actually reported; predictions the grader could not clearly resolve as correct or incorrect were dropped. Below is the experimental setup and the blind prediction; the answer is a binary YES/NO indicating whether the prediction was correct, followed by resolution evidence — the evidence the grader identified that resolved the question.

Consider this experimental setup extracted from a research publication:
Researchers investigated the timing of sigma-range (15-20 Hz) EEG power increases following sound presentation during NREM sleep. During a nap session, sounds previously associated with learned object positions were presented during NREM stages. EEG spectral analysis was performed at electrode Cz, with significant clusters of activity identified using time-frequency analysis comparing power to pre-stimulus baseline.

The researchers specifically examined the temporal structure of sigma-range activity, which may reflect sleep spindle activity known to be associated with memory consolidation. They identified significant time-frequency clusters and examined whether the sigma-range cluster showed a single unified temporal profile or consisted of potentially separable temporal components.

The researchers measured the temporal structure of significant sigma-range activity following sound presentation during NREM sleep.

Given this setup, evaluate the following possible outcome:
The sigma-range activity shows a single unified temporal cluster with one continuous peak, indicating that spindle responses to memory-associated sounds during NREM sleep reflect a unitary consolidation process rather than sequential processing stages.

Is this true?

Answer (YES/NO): NO